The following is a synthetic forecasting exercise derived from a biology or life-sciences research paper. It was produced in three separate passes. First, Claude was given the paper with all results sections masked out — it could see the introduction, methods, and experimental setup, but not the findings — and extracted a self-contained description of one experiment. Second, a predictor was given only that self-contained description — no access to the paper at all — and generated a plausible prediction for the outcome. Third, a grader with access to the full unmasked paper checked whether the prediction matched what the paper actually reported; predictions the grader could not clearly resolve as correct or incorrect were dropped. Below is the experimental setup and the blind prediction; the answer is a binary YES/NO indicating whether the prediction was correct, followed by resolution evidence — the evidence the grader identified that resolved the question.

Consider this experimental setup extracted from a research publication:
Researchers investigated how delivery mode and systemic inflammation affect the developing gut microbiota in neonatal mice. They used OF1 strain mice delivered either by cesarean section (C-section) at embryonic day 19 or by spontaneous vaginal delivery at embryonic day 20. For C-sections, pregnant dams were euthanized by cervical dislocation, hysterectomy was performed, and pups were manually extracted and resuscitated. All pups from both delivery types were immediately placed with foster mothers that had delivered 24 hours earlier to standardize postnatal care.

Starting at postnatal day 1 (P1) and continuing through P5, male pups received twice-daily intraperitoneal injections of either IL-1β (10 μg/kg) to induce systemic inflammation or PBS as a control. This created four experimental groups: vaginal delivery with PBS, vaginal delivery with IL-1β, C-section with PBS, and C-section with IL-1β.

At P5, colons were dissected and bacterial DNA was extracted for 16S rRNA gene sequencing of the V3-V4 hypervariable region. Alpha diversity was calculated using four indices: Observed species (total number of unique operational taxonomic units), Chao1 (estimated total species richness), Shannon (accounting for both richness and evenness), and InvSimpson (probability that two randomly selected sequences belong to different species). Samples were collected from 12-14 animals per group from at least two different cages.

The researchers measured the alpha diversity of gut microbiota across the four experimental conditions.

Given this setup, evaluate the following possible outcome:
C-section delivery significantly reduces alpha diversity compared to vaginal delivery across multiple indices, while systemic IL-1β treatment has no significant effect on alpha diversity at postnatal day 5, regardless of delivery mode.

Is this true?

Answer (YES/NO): NO